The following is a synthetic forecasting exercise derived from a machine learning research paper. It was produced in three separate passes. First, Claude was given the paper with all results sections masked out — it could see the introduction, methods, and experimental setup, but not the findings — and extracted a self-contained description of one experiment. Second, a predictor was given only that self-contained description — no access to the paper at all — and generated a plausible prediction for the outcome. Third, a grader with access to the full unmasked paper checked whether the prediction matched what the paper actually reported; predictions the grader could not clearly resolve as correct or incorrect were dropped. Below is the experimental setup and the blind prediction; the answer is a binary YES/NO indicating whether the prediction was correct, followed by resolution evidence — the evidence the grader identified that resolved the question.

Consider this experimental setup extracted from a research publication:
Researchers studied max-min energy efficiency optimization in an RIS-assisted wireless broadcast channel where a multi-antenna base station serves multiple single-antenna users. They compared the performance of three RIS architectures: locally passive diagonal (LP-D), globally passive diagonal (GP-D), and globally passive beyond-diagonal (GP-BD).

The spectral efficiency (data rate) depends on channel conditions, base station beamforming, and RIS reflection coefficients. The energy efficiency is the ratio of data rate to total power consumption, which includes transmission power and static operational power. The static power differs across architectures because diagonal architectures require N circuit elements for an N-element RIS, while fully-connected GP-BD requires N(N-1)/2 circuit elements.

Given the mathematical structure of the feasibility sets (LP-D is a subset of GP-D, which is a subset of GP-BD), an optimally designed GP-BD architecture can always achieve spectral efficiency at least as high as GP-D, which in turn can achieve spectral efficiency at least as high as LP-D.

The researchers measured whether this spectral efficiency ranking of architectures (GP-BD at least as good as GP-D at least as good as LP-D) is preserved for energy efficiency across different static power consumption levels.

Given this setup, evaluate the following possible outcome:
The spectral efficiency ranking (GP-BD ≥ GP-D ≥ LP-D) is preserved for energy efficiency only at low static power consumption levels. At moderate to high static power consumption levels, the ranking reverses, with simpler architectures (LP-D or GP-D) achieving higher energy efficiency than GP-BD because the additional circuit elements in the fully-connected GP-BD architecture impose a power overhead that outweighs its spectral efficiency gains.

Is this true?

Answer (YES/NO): YES